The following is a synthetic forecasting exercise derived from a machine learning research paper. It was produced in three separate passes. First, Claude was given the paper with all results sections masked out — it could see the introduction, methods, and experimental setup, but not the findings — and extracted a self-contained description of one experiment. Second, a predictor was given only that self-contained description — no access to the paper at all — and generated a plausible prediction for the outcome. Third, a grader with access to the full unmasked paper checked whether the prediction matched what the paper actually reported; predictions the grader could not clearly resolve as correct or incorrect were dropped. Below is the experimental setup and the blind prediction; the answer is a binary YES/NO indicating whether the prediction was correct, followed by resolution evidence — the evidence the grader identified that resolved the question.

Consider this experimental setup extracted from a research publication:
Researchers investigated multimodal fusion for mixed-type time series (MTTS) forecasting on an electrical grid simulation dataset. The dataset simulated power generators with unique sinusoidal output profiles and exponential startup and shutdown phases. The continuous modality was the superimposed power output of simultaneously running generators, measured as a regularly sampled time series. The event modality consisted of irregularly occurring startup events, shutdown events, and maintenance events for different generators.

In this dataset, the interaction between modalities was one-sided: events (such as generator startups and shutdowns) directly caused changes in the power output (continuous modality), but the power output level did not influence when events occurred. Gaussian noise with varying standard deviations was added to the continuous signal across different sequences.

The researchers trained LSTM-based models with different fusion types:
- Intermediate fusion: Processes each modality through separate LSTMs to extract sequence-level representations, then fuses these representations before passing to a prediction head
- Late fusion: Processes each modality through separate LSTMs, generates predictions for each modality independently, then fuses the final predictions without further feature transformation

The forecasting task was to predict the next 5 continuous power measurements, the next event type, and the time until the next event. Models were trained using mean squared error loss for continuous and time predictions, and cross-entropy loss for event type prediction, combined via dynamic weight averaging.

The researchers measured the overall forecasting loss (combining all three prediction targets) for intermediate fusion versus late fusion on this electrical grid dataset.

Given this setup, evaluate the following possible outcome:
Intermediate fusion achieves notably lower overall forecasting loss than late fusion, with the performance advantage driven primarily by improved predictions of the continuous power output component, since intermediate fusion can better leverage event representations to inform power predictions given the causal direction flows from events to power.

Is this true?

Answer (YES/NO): YES